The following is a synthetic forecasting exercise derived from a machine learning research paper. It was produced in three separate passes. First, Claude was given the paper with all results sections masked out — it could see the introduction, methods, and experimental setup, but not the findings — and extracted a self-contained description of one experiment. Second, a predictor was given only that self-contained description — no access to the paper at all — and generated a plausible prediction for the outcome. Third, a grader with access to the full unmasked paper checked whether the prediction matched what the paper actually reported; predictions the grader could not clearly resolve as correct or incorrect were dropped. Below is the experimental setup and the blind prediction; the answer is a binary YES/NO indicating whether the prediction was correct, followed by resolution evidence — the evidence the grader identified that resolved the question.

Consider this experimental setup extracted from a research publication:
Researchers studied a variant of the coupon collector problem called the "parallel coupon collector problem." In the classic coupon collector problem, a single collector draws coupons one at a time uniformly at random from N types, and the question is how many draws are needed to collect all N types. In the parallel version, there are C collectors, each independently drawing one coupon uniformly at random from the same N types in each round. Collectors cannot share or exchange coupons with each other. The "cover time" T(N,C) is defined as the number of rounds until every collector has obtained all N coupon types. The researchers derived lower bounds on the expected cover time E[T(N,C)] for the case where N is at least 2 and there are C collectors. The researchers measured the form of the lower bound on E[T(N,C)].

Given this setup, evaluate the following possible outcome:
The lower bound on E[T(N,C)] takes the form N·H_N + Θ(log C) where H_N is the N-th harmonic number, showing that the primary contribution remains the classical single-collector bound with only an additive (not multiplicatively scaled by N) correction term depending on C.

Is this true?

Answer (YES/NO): NO